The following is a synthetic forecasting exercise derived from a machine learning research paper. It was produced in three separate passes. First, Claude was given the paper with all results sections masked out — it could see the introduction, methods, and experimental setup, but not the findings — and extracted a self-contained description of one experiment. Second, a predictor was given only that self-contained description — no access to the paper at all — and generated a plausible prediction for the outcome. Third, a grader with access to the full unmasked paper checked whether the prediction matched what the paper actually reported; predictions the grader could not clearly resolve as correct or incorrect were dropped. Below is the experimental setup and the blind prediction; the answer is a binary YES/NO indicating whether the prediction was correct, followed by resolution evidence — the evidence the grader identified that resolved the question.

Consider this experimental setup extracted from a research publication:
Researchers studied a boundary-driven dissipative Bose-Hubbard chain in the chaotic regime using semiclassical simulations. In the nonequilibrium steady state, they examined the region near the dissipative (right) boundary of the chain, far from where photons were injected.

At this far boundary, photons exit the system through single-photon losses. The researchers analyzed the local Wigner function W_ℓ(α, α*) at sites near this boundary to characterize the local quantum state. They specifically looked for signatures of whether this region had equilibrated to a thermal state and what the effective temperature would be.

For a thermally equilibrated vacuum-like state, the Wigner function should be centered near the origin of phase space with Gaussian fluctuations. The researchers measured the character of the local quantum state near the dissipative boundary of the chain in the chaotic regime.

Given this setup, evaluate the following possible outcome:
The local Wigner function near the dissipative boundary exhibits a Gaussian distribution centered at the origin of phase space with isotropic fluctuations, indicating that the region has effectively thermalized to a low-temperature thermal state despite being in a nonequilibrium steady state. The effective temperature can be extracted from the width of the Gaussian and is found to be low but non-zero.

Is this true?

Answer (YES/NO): YES